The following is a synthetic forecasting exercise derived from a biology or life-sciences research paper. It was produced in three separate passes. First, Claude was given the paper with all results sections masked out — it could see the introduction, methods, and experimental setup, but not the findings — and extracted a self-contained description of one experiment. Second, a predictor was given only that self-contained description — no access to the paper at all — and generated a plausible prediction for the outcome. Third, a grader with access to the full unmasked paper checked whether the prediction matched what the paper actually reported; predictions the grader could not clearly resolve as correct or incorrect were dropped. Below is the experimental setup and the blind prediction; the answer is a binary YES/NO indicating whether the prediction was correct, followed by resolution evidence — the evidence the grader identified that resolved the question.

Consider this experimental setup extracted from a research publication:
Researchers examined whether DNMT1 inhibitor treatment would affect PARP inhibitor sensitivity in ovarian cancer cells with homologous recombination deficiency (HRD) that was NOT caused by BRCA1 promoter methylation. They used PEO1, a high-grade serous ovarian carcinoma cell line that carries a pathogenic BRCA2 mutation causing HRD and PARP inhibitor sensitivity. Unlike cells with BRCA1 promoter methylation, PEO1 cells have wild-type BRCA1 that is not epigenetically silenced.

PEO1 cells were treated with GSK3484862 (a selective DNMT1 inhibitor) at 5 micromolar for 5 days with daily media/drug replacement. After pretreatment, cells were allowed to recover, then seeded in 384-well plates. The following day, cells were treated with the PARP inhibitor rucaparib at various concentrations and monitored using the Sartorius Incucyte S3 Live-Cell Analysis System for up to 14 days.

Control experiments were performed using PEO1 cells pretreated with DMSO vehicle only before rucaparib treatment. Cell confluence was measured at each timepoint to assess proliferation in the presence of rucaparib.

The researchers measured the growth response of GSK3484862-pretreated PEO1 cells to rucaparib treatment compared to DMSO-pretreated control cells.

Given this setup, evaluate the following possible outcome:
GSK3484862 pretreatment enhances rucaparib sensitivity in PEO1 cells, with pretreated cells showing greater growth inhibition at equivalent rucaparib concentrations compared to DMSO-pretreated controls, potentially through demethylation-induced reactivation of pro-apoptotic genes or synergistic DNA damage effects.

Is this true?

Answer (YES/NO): NO